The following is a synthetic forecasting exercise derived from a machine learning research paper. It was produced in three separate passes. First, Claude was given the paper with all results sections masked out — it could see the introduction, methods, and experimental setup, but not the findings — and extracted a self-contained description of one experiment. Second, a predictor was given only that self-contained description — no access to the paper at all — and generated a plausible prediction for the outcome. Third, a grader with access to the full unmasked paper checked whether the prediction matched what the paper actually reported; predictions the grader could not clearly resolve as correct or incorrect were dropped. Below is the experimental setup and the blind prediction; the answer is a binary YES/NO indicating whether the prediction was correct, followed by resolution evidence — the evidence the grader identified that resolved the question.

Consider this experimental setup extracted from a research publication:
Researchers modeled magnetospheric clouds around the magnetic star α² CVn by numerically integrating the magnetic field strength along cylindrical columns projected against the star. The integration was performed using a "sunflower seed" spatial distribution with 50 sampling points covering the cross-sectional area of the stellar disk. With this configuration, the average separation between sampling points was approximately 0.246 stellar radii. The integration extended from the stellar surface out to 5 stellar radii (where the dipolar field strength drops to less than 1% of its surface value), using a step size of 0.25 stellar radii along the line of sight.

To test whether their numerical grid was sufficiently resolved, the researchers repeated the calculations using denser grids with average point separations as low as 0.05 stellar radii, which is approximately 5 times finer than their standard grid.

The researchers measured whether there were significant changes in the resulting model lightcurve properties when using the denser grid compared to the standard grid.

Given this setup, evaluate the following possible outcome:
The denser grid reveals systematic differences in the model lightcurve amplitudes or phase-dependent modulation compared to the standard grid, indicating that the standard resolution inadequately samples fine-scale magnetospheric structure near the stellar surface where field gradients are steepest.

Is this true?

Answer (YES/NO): NO